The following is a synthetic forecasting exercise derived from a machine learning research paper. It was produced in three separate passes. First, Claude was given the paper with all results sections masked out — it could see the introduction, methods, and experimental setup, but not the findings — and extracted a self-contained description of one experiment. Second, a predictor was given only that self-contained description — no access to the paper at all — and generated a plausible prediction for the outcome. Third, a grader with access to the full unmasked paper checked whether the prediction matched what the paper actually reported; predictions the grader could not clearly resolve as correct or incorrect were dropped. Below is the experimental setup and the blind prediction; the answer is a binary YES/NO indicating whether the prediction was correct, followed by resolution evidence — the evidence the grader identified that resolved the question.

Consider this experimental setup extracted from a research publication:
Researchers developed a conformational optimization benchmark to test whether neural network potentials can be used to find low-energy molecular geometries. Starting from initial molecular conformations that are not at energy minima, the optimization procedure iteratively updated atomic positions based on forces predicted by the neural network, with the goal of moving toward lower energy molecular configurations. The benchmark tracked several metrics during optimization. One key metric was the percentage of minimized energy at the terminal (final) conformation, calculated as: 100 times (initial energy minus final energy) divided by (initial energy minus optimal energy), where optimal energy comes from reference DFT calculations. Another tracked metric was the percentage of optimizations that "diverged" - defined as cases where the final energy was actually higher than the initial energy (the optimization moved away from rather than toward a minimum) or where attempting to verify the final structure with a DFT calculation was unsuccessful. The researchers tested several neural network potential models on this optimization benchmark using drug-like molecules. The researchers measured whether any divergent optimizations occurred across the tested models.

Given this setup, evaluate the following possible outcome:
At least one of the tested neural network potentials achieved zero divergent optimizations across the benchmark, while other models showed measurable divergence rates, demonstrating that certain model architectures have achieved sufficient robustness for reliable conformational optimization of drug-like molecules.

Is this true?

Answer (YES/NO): YES